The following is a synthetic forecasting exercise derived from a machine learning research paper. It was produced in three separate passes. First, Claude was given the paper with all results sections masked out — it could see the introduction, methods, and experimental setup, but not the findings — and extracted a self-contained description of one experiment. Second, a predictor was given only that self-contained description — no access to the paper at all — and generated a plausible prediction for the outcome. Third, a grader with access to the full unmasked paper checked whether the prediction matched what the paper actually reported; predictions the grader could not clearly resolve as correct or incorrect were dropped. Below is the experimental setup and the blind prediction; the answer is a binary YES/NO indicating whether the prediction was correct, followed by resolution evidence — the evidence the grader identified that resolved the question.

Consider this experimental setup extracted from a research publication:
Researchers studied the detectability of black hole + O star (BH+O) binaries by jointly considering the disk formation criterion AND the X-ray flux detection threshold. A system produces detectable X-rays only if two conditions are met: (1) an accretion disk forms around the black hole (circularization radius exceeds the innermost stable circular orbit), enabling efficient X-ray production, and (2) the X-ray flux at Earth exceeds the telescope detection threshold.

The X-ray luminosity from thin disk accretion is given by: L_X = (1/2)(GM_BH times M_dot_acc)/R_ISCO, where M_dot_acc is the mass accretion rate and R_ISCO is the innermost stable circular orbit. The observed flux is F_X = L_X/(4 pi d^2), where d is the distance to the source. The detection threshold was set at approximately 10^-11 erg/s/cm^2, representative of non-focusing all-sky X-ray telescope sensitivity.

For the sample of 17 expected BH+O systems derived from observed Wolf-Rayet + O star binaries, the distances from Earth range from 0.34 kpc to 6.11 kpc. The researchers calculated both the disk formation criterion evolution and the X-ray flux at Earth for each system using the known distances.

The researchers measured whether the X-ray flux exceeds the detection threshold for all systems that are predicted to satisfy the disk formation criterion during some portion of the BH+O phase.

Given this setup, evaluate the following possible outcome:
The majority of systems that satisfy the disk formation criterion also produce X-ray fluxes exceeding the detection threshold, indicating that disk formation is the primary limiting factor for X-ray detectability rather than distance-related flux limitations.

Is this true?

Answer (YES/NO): YES